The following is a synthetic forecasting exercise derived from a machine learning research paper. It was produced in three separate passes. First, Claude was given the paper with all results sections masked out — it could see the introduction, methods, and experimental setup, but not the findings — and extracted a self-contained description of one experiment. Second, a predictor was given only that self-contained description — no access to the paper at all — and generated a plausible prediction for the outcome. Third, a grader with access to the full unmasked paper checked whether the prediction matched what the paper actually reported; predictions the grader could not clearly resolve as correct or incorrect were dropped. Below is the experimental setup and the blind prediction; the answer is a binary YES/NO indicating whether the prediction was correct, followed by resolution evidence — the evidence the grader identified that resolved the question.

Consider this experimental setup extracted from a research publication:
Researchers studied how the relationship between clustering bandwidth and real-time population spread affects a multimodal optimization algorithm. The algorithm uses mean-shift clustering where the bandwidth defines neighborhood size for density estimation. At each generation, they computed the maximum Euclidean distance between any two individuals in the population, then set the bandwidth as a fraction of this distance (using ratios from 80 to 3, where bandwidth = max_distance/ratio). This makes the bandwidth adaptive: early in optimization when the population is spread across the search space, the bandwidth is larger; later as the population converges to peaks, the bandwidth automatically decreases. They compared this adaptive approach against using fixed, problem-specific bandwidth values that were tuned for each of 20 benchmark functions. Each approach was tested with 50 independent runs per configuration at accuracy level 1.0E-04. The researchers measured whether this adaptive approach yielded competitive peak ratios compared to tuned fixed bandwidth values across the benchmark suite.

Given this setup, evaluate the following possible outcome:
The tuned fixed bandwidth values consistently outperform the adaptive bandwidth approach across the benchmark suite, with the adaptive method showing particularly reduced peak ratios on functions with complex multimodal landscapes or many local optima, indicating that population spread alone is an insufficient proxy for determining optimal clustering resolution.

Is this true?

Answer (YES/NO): NO